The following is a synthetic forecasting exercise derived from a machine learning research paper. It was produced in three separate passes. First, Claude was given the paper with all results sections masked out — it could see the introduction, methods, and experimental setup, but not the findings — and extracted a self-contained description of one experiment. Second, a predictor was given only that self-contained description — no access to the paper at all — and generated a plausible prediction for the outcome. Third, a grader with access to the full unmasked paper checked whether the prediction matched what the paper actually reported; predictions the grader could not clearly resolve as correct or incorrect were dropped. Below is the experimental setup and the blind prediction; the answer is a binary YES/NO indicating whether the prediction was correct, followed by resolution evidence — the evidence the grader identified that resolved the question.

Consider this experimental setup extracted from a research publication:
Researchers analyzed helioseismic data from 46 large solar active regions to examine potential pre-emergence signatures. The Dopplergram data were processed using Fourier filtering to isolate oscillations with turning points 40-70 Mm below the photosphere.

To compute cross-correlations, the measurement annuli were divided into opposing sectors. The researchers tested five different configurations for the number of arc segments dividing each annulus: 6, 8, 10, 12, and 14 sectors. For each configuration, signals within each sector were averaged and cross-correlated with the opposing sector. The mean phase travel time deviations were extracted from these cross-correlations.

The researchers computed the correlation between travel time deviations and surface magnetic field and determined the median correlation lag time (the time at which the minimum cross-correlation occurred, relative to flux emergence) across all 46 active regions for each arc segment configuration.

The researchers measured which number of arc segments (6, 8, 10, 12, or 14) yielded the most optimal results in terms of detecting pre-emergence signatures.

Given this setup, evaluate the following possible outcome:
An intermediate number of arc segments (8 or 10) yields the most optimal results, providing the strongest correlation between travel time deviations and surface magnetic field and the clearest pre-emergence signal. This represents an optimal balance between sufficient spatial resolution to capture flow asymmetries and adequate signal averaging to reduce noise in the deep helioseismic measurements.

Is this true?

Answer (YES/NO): YES